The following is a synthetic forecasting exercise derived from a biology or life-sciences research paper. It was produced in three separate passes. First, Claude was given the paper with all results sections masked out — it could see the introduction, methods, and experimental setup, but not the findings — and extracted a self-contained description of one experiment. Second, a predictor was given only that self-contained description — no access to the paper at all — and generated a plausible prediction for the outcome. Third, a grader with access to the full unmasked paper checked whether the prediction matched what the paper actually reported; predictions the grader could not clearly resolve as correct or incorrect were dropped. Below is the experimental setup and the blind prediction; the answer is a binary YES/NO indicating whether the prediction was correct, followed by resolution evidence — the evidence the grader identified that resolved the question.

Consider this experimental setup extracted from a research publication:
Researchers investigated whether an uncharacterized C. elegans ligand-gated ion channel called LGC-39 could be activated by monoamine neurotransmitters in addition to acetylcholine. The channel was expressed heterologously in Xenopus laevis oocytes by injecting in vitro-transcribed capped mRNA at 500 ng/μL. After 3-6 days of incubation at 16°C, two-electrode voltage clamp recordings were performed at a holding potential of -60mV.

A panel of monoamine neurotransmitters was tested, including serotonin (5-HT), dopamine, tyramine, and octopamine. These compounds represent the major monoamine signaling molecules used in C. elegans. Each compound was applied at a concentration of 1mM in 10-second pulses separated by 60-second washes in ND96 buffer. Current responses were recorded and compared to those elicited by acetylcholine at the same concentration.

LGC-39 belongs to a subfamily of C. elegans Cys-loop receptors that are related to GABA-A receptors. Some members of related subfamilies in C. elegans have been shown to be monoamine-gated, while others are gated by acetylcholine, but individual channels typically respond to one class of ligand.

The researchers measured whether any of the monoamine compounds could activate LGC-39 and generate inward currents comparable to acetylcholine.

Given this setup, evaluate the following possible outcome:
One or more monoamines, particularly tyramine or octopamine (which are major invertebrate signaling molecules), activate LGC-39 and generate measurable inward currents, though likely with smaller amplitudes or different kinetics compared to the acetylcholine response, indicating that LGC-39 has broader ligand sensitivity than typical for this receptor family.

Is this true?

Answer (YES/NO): NO